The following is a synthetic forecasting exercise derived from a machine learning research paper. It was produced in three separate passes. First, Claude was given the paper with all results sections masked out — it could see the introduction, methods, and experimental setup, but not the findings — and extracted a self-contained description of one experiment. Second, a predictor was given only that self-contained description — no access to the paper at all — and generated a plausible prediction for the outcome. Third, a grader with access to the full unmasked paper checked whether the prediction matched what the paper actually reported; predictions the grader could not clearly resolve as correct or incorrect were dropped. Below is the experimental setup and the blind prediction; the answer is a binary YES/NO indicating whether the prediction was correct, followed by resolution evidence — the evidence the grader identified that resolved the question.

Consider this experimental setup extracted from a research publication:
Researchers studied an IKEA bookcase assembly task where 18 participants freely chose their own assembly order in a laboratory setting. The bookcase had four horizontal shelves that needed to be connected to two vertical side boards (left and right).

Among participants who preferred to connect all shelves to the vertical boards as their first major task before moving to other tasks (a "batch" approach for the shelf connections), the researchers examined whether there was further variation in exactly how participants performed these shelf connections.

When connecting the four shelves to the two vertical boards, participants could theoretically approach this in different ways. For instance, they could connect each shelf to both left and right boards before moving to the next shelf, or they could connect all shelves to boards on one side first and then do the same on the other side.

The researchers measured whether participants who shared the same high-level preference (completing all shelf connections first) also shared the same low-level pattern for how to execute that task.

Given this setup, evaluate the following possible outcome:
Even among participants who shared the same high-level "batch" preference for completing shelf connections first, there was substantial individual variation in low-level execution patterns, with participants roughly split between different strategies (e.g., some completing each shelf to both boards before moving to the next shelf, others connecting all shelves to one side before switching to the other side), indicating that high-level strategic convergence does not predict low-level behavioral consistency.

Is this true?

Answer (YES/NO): YES